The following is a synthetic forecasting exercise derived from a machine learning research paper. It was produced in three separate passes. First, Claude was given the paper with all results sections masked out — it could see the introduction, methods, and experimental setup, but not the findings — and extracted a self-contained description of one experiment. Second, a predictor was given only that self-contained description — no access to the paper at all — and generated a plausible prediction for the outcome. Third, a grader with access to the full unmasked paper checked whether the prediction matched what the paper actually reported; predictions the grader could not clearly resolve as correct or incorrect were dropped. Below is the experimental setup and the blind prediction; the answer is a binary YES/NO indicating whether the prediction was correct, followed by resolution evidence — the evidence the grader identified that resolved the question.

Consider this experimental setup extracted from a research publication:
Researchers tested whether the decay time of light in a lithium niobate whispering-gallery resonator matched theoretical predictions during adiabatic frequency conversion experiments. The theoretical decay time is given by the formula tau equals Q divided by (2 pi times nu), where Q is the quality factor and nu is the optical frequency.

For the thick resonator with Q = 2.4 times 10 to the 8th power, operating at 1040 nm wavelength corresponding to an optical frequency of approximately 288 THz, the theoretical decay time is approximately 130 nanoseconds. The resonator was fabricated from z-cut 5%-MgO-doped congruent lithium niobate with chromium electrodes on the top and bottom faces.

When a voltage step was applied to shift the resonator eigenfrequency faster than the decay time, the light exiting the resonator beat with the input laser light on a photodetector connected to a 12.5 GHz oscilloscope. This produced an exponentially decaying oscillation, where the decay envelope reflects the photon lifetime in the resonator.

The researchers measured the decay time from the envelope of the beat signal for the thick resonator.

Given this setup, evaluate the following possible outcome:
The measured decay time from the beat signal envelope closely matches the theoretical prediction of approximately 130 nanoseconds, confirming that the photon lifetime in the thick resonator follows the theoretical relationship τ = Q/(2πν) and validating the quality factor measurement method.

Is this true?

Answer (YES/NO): YES